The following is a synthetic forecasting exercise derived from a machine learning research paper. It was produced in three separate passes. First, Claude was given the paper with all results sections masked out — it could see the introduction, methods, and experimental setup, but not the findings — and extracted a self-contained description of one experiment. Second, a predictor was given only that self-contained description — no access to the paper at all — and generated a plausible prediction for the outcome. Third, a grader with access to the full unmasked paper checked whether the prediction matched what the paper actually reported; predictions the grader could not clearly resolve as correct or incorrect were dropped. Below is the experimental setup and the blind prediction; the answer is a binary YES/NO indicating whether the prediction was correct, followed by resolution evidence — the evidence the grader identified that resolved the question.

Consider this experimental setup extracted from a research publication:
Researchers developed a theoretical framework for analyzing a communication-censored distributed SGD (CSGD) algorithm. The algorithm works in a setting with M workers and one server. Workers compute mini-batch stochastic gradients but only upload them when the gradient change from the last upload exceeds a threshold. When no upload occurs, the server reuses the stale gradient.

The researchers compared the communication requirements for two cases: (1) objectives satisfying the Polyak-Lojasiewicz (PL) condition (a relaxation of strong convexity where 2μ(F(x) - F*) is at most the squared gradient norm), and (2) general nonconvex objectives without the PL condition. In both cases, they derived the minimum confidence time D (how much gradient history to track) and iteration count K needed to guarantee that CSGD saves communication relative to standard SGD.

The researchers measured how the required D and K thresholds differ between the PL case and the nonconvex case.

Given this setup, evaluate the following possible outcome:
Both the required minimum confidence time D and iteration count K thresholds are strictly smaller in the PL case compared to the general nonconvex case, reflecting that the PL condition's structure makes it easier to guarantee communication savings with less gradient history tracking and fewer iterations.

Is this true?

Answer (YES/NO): YES